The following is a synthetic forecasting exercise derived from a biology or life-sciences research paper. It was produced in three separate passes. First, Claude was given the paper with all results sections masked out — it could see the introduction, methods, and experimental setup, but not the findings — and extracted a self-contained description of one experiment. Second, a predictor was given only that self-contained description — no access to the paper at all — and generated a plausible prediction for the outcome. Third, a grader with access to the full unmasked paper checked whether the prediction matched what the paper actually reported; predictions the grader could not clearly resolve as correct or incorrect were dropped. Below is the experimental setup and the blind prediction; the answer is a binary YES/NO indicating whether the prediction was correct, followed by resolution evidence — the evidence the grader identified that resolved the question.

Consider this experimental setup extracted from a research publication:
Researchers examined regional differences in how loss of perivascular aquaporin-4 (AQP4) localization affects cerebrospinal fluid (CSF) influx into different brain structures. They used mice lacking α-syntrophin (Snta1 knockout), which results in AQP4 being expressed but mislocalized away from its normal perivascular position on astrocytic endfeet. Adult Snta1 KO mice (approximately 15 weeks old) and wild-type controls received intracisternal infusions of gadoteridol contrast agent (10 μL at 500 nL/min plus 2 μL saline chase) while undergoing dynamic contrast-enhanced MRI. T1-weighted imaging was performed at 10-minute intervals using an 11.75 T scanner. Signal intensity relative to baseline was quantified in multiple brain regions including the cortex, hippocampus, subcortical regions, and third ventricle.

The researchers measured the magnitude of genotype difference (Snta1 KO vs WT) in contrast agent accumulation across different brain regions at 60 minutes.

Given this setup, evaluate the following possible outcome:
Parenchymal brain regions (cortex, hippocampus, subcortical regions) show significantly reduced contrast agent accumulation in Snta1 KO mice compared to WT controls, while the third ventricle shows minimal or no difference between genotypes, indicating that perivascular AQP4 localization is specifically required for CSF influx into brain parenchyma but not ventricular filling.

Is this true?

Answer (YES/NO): NO